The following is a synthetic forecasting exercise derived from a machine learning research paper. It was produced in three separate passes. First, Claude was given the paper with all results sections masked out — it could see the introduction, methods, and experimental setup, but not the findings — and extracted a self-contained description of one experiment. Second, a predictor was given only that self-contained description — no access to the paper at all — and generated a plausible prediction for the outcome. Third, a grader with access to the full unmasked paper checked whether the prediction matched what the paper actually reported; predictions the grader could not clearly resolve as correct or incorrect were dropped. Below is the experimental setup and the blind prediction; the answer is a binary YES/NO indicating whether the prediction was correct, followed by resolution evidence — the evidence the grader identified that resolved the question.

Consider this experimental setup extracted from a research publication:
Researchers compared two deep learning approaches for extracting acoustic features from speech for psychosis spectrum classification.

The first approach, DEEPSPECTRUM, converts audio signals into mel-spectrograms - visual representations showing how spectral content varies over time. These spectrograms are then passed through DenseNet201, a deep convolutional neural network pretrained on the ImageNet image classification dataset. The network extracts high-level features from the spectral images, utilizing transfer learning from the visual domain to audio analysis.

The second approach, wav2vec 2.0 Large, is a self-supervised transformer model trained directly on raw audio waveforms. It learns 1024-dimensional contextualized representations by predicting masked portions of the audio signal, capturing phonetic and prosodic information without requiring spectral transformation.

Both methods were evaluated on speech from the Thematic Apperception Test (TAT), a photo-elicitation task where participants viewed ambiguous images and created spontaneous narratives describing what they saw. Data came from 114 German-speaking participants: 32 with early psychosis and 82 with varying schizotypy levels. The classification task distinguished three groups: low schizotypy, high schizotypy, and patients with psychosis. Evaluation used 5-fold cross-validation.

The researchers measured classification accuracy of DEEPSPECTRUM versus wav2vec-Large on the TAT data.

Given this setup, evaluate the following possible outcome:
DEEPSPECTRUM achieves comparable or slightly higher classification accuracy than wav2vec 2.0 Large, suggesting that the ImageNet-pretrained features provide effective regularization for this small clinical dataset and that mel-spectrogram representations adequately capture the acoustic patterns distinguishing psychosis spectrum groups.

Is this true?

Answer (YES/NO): YES